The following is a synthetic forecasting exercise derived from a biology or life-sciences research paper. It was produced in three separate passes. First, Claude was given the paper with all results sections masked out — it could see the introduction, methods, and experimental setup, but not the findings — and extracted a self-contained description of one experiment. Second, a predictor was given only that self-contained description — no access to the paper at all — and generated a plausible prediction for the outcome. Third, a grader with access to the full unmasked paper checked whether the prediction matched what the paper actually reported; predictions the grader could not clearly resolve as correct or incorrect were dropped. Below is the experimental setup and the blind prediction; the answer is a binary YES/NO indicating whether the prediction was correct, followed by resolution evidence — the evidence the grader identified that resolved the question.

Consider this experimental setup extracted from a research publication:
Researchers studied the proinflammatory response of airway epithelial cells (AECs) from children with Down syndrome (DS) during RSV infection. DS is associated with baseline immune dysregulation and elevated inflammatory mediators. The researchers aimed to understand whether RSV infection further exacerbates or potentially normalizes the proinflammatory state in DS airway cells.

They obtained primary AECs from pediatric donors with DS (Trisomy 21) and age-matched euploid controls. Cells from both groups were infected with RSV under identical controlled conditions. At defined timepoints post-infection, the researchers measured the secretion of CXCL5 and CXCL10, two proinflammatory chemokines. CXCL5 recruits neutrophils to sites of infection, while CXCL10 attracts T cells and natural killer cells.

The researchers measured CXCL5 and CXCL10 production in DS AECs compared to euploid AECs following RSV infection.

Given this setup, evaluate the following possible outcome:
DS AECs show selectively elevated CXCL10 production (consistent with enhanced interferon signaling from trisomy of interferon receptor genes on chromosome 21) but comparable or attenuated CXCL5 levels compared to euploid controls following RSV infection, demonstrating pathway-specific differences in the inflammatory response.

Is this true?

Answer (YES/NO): NO